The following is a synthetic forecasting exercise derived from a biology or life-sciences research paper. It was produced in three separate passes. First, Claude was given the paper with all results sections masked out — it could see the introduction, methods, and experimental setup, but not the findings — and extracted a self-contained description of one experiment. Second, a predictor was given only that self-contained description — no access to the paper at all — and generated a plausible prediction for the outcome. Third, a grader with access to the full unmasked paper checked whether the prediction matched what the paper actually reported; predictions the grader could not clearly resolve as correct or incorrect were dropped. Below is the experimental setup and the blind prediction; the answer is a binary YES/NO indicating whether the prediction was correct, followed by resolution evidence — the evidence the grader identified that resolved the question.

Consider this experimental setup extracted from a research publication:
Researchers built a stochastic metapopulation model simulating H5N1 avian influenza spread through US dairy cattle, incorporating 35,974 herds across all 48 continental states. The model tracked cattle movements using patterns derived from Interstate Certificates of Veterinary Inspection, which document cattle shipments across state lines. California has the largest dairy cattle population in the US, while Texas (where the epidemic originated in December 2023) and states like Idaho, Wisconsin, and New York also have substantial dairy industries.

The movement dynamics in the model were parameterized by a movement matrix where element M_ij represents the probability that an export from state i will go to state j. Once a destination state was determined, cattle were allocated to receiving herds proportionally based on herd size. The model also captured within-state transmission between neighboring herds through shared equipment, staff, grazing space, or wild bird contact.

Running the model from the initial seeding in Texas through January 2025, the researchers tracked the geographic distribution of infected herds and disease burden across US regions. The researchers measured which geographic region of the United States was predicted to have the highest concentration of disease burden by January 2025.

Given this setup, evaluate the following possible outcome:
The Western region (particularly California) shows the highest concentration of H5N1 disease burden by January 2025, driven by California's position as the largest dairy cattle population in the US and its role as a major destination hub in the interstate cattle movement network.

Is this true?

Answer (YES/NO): YES